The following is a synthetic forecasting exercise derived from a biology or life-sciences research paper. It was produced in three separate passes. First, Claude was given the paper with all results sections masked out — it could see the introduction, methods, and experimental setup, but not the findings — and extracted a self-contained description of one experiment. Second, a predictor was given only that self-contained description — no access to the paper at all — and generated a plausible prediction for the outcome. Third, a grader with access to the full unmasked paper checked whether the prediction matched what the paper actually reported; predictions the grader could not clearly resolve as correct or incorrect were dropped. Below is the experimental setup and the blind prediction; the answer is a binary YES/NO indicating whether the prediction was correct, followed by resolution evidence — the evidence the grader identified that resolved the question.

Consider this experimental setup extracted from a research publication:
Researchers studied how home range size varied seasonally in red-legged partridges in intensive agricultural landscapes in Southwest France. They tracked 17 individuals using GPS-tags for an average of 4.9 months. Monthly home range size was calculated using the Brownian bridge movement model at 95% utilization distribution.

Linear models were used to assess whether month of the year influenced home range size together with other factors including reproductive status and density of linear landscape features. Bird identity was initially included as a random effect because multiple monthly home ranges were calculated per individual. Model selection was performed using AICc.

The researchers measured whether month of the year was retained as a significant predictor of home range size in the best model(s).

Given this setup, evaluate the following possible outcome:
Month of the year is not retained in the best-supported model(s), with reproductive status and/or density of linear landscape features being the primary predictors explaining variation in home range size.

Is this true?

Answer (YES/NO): YES